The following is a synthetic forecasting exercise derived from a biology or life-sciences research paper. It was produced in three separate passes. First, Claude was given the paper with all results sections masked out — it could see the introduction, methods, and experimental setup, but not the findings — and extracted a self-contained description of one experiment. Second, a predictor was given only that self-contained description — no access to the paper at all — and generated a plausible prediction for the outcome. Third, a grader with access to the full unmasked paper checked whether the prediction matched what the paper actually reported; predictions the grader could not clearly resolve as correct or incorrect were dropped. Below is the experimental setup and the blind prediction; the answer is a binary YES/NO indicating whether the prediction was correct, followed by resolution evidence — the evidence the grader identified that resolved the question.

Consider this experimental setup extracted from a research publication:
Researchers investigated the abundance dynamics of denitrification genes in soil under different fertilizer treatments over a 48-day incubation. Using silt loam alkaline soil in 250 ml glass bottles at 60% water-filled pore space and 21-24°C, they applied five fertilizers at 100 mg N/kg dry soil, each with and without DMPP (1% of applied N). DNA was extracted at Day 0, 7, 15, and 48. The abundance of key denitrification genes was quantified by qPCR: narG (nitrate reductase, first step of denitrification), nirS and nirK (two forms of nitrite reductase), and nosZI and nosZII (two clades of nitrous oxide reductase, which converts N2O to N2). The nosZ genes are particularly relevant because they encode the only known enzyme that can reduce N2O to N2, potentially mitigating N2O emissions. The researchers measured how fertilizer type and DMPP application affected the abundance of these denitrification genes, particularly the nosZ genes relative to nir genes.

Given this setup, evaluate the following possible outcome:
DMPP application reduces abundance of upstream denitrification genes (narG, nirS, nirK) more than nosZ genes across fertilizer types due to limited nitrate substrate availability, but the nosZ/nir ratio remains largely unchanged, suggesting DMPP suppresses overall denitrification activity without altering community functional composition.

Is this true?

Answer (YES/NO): NO